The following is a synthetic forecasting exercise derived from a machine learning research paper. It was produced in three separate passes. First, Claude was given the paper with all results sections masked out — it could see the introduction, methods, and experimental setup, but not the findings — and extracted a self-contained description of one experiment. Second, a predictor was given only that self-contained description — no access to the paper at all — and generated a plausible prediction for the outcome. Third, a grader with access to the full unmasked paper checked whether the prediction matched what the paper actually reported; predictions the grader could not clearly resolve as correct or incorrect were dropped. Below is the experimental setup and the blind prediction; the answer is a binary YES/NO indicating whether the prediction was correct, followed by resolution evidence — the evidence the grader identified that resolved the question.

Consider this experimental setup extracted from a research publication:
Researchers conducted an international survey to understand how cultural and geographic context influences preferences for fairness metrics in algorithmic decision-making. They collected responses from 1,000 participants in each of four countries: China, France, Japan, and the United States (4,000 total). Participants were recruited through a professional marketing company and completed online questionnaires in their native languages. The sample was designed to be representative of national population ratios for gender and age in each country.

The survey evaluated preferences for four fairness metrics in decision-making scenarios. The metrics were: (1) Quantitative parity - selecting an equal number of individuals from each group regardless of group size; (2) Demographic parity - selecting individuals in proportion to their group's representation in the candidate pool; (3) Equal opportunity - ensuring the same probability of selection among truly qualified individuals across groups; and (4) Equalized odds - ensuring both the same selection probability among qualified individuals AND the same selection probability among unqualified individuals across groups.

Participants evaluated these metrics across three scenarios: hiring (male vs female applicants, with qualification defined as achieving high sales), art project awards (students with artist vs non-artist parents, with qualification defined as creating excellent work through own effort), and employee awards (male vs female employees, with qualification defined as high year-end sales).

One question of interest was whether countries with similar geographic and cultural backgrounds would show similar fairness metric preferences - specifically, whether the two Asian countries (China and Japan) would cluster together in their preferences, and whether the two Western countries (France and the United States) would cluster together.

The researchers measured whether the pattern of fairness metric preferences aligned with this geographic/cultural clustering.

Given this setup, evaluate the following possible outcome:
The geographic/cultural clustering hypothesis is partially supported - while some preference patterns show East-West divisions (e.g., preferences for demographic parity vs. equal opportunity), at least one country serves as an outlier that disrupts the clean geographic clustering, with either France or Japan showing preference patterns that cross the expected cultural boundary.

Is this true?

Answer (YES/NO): NO